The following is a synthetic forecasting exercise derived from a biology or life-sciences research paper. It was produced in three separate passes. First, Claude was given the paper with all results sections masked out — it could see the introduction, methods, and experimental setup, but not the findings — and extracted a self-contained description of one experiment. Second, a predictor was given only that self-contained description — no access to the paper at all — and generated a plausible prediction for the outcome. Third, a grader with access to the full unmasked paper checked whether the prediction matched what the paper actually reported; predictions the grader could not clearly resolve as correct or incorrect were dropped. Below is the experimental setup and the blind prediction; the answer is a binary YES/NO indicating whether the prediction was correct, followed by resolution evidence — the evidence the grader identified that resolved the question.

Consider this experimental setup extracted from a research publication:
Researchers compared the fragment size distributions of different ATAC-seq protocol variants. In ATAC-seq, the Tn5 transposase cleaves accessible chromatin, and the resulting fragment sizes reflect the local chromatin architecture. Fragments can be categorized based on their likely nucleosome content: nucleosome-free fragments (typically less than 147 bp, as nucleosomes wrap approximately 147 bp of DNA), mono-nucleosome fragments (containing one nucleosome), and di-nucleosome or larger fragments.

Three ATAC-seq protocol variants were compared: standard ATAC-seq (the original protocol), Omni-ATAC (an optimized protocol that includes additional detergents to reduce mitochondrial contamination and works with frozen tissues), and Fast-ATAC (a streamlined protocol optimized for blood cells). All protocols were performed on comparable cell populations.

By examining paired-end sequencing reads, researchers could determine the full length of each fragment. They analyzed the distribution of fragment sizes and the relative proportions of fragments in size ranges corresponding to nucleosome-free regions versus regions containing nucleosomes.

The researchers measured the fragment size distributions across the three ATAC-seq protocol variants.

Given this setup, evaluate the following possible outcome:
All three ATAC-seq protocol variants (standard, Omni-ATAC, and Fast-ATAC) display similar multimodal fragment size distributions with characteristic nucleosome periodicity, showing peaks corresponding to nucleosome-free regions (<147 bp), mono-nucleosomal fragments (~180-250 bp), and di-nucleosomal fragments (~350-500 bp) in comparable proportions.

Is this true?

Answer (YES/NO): NO